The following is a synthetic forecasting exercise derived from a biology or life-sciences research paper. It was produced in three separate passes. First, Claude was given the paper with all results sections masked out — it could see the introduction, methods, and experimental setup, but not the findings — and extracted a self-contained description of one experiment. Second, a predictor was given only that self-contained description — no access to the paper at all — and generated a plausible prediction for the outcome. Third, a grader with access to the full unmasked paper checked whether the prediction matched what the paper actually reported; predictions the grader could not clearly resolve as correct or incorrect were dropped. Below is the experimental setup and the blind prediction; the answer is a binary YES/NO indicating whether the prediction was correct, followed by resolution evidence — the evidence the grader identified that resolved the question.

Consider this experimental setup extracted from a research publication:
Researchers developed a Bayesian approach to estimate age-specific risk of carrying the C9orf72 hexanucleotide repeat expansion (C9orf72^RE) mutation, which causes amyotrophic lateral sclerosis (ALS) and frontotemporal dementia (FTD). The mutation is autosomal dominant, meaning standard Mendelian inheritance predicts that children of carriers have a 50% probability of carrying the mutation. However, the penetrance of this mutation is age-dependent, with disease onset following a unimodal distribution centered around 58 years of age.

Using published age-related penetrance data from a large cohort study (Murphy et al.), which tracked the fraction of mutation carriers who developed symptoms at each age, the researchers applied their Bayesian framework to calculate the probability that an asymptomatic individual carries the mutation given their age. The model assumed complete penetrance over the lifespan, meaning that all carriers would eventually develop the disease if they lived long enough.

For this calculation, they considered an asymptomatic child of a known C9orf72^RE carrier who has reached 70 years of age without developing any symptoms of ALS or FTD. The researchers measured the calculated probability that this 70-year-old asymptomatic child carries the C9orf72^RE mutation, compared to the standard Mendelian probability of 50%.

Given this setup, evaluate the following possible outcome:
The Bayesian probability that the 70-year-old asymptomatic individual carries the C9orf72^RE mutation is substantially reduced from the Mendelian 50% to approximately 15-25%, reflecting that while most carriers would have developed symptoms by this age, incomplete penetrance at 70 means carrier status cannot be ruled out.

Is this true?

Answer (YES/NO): NO